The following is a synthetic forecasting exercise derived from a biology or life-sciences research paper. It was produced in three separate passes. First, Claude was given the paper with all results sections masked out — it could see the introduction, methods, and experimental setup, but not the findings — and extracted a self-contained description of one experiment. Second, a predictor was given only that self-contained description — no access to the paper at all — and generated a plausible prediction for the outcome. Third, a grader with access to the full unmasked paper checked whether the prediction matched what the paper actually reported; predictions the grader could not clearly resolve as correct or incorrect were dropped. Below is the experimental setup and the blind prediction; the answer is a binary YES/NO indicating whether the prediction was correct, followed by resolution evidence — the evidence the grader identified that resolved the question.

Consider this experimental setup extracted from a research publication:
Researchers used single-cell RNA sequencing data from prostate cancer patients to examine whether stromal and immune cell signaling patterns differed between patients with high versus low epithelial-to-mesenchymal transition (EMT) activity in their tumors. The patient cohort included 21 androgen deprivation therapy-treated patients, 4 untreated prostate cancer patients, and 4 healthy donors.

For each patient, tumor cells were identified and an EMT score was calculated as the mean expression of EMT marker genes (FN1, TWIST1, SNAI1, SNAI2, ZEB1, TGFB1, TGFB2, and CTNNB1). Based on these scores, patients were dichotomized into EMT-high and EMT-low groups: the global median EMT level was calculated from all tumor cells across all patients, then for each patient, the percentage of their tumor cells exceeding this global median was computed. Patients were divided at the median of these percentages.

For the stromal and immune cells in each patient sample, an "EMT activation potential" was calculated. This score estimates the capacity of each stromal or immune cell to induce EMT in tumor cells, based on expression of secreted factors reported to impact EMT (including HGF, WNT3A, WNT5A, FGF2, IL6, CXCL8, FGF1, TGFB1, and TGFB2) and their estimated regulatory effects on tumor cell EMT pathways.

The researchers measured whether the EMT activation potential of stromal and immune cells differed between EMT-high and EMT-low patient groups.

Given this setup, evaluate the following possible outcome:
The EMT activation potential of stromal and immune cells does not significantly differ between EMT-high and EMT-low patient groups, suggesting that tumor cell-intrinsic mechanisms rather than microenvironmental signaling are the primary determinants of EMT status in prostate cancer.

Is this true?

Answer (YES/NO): NO